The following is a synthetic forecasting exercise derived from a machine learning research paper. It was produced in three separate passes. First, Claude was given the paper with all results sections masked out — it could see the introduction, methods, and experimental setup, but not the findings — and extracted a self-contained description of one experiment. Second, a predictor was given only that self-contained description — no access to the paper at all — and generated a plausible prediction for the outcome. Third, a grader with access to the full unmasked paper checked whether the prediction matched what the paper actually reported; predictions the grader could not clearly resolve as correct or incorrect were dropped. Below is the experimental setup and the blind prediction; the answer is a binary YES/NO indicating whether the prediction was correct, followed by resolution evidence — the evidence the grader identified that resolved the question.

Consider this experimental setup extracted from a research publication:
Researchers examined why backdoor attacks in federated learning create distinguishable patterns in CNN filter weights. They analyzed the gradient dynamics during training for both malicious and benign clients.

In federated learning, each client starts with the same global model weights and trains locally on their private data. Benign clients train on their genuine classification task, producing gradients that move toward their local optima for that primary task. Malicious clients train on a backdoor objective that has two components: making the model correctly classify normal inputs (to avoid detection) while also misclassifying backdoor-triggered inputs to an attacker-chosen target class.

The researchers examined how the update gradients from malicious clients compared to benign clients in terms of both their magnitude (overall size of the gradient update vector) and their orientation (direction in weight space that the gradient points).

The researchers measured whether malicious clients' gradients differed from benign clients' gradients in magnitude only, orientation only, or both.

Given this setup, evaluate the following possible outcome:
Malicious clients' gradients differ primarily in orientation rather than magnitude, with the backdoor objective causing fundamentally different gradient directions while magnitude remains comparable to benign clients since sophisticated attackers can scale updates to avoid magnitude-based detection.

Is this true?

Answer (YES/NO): NO